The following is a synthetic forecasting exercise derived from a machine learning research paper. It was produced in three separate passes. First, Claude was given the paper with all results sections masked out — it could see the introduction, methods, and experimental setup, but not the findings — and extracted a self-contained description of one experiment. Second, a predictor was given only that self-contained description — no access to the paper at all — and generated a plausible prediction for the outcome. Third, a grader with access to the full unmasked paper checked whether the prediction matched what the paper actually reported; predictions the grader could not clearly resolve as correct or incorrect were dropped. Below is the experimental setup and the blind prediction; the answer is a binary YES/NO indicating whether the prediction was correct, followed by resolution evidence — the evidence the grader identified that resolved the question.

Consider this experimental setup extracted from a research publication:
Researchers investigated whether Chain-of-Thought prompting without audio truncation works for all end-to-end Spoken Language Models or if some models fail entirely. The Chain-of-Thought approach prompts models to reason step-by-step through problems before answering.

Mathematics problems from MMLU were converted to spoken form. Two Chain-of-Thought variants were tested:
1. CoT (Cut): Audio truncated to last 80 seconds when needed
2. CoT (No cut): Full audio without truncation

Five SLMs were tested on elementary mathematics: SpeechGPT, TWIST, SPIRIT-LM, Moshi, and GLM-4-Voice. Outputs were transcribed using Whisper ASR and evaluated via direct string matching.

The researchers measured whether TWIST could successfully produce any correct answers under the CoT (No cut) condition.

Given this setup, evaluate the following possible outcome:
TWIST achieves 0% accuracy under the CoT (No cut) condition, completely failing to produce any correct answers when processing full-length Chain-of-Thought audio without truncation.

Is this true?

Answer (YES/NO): YES